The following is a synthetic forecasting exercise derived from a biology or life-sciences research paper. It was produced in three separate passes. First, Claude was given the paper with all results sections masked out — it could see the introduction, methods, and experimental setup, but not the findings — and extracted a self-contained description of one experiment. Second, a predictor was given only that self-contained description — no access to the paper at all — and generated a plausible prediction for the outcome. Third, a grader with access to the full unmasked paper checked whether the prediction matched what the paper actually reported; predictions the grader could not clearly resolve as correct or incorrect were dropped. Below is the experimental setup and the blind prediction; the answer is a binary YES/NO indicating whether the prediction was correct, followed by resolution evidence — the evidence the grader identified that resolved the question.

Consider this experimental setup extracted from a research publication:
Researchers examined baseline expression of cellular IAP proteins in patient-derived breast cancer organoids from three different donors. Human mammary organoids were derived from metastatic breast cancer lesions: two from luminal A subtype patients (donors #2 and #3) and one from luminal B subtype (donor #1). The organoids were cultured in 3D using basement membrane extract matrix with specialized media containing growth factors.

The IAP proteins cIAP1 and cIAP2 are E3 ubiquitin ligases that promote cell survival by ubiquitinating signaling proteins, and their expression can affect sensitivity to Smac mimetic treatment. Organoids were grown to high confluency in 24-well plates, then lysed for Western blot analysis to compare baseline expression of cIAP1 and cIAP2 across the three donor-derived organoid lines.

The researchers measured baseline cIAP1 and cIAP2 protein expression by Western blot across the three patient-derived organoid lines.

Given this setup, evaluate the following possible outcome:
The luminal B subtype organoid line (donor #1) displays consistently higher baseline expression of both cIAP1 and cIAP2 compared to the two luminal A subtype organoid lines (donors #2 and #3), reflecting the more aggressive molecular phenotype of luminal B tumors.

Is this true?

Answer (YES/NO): NO